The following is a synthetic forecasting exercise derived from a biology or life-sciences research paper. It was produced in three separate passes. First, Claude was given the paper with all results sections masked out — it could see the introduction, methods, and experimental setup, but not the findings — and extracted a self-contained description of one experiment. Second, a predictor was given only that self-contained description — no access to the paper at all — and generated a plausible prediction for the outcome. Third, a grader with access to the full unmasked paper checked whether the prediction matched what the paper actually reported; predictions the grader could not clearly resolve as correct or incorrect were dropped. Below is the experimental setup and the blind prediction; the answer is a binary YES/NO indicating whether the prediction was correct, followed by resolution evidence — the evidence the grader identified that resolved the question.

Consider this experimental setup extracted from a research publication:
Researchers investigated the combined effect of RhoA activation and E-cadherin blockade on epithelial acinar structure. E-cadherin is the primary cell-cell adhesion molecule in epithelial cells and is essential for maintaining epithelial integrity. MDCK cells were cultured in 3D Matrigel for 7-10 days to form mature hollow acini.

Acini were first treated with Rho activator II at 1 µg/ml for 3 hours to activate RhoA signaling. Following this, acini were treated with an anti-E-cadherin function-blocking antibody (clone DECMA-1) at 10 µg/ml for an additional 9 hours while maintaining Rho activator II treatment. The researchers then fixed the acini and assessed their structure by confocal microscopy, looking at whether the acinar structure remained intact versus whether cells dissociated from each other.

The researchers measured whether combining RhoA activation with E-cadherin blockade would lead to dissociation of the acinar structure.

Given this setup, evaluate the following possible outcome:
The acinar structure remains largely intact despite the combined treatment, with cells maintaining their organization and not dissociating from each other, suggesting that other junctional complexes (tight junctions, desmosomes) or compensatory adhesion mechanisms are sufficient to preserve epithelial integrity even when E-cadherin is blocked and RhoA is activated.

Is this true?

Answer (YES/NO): NO